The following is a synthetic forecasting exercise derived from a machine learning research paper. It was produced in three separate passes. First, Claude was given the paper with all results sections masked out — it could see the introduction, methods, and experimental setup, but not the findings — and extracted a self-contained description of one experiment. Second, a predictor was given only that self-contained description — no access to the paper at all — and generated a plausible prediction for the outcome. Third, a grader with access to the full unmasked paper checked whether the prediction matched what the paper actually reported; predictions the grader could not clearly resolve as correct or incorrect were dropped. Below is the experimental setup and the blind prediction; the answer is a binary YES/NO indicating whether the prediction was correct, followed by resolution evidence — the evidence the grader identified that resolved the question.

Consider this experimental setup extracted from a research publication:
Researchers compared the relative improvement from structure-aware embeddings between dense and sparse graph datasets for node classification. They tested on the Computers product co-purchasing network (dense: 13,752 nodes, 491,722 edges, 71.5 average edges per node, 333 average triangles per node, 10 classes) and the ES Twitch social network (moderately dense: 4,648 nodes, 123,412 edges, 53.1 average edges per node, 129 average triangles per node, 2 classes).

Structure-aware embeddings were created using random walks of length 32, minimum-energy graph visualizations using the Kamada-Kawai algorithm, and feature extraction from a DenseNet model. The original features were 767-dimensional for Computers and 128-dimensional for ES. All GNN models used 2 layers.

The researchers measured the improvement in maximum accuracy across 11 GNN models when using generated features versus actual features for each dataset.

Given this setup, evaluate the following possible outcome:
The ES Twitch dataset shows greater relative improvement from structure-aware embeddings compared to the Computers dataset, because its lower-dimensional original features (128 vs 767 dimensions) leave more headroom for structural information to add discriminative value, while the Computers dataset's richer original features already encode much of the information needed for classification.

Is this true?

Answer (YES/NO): NO